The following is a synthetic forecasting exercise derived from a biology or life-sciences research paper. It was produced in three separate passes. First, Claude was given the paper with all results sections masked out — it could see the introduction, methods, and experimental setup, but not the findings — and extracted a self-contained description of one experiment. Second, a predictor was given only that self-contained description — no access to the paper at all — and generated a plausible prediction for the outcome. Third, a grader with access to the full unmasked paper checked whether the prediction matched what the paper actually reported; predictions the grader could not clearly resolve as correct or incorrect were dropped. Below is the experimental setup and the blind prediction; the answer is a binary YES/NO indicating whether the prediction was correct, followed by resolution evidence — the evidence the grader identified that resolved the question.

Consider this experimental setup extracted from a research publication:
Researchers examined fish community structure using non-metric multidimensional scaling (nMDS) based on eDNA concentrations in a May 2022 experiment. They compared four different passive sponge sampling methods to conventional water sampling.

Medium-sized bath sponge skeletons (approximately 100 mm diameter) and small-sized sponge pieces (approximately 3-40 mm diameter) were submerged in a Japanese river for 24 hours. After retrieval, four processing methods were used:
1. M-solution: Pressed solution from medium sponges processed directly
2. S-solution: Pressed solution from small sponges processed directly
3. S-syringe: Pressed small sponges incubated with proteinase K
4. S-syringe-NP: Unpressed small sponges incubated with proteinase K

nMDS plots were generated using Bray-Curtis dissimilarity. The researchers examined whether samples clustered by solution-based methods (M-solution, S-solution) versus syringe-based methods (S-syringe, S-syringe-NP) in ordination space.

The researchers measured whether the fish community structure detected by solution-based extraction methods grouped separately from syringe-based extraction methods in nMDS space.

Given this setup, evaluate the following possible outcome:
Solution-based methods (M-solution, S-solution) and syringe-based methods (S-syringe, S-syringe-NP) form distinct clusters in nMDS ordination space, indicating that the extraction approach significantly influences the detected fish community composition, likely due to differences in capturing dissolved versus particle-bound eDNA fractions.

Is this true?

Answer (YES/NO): YES